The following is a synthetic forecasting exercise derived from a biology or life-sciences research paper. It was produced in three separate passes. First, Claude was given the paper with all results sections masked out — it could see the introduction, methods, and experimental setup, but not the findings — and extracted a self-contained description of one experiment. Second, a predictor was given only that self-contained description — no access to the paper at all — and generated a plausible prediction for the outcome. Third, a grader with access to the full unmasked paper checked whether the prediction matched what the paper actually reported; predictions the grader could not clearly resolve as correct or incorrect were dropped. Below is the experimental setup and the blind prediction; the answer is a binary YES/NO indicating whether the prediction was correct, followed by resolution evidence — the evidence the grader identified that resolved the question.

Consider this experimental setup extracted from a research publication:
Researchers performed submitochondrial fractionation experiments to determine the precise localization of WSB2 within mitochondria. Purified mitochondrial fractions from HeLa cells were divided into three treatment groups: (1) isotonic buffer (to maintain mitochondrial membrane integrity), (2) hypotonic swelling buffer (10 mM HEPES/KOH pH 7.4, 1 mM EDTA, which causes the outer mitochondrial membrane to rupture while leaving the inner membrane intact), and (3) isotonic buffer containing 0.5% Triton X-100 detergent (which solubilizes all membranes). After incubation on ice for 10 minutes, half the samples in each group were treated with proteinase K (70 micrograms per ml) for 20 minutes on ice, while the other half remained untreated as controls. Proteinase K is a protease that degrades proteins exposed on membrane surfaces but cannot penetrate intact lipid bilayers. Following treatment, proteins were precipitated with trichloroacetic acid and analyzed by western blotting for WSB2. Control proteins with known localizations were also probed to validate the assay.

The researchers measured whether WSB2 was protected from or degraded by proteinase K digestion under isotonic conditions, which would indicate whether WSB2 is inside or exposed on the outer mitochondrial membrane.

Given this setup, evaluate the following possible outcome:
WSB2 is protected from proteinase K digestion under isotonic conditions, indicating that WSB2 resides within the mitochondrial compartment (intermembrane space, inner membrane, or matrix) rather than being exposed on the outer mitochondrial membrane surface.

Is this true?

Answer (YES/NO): NO